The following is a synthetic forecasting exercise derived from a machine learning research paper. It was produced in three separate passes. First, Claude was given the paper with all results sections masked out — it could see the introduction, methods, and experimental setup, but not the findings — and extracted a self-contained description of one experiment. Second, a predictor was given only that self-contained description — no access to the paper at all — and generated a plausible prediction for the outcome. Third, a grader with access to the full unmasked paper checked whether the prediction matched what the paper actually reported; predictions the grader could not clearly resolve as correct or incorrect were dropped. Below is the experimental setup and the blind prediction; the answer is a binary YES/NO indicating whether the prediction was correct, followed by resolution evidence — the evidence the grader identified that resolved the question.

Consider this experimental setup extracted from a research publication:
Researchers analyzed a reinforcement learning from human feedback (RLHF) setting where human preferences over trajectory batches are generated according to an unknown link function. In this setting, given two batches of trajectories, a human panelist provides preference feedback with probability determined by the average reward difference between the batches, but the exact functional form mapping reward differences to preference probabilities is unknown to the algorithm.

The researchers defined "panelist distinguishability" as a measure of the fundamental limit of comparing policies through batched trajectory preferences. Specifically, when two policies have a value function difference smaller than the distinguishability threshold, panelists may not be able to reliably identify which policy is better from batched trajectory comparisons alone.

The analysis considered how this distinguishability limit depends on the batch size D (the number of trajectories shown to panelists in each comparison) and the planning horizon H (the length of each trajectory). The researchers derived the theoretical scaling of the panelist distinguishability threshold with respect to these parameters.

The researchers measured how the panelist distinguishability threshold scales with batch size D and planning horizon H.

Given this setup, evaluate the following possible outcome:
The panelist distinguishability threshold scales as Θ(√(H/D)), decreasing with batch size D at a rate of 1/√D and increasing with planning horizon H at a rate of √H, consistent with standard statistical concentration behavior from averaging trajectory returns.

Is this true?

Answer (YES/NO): NO